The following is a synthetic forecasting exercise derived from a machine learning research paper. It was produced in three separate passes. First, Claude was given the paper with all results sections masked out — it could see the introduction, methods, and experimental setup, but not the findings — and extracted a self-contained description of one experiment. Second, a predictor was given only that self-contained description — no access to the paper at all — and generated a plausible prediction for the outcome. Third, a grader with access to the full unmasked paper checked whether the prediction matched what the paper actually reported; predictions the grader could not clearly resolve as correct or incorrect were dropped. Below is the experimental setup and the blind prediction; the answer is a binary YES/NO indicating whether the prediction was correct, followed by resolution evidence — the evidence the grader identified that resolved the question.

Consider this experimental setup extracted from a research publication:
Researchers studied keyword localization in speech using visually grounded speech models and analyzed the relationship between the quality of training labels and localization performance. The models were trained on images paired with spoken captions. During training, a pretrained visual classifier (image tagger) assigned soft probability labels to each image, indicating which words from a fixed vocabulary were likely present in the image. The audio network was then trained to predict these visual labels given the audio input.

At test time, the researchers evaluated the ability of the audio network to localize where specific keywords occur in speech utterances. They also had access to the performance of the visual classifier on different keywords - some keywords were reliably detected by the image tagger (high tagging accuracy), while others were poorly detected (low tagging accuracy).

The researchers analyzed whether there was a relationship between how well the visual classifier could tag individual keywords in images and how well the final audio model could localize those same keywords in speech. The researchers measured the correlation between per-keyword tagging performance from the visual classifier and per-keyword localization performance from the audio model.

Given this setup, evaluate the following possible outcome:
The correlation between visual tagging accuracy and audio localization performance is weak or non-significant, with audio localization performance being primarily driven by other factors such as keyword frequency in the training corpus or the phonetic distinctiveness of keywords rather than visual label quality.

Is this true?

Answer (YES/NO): NO